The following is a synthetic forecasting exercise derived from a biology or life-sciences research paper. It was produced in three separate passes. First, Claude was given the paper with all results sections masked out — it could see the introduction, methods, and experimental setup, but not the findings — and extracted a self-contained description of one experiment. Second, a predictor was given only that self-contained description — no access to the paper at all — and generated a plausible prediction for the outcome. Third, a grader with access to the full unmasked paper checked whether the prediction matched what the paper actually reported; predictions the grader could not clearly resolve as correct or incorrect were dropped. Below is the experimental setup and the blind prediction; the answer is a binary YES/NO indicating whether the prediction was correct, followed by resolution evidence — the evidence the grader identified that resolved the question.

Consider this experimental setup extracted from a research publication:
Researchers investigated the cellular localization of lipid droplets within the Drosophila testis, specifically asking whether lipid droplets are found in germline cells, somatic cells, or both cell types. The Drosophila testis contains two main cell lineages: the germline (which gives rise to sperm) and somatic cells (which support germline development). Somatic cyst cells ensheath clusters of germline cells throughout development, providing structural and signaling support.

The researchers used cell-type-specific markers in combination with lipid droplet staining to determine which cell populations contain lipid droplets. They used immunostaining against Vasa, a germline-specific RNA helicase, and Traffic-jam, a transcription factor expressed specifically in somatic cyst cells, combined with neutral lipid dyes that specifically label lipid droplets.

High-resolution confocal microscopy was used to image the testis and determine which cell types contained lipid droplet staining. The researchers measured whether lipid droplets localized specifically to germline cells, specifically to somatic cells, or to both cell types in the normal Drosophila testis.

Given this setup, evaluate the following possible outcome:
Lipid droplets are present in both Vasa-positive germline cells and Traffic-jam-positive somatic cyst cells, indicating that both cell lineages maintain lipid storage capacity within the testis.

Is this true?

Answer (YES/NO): YES